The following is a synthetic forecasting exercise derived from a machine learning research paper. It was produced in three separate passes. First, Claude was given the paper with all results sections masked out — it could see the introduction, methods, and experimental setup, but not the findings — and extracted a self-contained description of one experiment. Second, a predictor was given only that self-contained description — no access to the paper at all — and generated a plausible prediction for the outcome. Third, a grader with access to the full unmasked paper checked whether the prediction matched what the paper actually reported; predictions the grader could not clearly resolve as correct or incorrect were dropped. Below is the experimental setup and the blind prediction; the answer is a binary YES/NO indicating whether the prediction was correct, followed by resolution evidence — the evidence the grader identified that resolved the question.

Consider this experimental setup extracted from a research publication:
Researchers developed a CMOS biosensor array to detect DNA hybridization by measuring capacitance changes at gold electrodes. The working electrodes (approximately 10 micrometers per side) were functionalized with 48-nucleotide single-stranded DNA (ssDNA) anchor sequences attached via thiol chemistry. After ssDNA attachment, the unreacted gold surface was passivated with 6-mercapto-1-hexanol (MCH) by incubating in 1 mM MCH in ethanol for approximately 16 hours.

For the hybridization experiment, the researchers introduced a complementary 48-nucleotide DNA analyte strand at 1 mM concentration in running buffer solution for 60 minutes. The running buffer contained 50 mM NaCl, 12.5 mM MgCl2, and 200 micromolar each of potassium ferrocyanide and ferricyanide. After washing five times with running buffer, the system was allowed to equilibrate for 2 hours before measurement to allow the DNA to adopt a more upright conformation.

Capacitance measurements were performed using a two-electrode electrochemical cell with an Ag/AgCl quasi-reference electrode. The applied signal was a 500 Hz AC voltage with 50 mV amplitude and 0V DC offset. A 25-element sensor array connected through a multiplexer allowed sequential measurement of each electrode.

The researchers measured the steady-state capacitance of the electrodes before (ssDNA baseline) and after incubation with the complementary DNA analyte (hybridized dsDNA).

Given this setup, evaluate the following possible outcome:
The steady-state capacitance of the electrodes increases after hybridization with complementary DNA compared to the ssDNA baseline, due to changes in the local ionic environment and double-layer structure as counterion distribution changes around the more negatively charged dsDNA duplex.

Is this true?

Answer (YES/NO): NO